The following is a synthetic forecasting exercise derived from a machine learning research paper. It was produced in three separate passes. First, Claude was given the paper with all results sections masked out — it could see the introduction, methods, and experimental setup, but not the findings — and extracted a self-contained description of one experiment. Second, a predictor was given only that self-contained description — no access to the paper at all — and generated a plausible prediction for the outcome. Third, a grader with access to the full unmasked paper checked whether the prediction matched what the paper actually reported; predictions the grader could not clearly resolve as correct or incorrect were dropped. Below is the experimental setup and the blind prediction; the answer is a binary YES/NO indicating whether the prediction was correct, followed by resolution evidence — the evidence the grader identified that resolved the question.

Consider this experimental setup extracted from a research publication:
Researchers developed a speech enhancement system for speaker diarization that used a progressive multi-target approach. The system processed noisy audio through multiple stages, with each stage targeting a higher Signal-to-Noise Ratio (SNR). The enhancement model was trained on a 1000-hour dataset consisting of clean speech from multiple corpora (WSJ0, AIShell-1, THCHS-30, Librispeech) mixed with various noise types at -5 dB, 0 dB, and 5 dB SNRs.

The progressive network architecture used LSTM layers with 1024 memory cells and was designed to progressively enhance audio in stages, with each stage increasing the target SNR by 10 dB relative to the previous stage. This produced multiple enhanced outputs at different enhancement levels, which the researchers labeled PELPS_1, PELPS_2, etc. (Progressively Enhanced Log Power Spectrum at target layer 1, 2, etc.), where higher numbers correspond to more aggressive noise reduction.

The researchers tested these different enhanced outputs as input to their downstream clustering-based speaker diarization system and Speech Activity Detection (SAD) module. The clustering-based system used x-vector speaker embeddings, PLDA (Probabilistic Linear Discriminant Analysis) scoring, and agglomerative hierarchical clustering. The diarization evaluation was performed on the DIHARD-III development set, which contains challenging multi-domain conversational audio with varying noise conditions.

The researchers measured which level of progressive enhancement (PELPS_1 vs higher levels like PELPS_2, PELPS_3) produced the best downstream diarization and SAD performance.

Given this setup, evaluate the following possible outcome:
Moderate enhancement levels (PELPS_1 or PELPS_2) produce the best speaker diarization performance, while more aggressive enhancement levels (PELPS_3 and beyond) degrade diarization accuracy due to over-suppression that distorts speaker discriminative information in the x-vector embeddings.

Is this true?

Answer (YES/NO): YES